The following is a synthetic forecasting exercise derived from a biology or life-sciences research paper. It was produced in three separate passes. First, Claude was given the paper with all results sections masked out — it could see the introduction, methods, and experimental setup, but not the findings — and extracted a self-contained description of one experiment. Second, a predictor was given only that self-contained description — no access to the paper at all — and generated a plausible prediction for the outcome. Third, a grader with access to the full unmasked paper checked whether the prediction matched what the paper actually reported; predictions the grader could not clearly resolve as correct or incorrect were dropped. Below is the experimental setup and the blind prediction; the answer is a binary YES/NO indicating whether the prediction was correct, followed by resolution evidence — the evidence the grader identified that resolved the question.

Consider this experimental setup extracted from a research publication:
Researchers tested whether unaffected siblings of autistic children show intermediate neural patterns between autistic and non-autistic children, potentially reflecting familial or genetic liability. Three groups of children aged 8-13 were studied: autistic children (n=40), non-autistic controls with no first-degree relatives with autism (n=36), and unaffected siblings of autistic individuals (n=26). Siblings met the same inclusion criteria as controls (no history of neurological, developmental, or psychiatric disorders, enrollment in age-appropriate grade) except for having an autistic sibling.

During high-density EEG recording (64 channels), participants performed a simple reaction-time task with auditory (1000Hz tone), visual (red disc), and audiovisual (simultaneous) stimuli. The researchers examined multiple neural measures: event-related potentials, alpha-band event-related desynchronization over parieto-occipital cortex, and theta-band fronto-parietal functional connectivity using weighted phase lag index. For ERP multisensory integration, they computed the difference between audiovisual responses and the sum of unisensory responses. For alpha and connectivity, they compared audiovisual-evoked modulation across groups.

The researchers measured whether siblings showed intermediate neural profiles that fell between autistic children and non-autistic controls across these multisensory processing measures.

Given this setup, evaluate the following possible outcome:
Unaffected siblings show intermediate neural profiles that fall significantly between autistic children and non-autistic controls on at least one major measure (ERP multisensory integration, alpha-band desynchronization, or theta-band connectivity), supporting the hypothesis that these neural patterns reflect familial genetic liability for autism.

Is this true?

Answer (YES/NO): NO